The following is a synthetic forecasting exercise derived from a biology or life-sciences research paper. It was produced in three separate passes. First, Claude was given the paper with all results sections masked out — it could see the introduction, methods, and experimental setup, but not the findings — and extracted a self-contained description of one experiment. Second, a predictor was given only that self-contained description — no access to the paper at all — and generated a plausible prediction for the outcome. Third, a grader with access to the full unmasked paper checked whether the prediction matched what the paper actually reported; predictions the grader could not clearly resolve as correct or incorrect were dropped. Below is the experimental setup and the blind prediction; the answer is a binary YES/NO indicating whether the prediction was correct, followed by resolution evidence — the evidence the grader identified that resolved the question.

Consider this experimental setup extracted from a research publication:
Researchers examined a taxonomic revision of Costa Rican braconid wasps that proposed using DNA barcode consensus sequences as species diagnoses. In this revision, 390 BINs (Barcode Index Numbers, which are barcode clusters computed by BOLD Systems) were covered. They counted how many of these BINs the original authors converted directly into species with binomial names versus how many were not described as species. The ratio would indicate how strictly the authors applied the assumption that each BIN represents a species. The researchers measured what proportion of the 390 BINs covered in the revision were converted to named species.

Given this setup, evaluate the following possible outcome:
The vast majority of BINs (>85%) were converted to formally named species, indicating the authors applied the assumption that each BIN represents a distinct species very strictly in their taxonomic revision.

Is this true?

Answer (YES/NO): YES